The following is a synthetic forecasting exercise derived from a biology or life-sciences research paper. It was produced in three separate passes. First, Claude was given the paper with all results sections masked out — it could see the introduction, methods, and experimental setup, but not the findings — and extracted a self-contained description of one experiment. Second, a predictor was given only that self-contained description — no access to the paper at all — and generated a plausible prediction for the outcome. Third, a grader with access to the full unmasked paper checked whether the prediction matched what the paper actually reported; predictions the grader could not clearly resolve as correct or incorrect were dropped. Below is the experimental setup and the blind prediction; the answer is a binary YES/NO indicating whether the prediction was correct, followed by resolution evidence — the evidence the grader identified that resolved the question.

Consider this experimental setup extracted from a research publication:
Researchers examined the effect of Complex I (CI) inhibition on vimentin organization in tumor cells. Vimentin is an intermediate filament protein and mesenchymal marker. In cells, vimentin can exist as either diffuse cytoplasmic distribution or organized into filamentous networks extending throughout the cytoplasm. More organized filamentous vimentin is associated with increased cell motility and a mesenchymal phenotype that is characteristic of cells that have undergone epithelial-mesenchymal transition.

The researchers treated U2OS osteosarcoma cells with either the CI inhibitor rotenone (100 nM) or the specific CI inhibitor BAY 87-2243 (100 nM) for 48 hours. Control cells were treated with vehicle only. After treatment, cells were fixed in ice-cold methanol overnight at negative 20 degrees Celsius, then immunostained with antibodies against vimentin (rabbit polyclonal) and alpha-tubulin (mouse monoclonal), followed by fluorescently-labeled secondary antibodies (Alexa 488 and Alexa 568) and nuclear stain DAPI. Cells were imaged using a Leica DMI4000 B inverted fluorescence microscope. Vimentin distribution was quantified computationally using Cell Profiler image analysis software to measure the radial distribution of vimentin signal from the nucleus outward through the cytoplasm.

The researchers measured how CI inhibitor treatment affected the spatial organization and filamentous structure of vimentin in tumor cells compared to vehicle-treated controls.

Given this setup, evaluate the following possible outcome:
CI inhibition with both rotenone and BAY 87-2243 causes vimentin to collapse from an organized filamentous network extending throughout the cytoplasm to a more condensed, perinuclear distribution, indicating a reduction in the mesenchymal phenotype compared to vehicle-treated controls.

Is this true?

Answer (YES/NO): NO